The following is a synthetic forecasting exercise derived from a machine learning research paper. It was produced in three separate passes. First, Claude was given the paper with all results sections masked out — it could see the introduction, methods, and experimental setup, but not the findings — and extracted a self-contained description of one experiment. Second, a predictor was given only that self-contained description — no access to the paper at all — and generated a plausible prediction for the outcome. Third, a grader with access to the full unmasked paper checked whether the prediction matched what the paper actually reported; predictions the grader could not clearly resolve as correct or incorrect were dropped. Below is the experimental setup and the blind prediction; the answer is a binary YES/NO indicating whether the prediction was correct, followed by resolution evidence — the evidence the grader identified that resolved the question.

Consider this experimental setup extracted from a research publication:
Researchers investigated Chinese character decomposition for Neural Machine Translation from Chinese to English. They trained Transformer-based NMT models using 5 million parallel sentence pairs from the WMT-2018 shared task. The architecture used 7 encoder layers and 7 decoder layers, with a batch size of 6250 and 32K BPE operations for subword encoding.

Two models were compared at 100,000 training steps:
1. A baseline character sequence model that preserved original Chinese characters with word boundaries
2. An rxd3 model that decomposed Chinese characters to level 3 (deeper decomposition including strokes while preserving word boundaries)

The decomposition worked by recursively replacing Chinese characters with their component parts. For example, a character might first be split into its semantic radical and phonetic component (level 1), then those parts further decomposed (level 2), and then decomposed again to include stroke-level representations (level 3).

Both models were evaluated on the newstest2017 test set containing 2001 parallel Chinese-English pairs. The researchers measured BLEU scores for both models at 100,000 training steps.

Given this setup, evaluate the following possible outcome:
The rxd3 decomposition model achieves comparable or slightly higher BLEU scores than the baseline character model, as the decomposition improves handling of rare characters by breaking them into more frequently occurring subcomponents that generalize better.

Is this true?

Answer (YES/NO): NO